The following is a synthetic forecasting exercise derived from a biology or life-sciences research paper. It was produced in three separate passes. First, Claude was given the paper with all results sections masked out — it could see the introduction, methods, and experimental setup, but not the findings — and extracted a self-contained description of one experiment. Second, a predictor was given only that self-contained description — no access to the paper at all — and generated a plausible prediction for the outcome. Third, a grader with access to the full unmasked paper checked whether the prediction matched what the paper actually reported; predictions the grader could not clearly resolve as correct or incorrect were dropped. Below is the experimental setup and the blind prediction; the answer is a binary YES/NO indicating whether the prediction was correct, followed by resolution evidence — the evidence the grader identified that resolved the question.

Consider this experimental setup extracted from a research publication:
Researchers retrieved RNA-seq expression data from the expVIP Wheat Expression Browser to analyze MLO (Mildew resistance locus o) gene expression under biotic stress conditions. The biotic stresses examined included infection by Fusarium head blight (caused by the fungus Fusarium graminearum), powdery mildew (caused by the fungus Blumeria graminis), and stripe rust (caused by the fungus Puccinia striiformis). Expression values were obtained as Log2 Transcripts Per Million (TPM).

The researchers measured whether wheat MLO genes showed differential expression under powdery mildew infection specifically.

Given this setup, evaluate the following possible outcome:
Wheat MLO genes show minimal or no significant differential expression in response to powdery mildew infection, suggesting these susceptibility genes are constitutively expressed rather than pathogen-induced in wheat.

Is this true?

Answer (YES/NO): NO